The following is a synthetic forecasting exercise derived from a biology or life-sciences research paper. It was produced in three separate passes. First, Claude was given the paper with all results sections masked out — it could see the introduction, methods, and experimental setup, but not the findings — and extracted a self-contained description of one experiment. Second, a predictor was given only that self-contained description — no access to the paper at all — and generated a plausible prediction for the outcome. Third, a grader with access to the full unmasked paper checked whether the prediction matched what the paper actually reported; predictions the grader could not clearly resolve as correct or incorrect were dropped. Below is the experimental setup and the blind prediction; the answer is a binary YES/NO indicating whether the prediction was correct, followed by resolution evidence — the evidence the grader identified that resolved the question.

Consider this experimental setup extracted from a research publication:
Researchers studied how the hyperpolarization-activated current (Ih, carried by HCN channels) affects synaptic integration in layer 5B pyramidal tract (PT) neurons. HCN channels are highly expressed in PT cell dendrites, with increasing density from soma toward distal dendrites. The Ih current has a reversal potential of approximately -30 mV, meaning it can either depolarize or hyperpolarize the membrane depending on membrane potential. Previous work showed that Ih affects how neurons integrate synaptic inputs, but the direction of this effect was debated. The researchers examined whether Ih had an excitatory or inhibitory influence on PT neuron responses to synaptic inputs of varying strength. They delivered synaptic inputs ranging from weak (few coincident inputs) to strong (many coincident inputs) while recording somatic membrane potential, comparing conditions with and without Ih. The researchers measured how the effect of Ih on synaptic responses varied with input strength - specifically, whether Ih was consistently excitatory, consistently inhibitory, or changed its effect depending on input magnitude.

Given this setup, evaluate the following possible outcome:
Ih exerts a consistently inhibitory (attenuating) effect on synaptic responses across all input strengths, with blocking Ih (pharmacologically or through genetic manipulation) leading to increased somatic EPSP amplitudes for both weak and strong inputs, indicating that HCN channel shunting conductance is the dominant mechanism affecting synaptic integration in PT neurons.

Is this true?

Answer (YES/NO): NO